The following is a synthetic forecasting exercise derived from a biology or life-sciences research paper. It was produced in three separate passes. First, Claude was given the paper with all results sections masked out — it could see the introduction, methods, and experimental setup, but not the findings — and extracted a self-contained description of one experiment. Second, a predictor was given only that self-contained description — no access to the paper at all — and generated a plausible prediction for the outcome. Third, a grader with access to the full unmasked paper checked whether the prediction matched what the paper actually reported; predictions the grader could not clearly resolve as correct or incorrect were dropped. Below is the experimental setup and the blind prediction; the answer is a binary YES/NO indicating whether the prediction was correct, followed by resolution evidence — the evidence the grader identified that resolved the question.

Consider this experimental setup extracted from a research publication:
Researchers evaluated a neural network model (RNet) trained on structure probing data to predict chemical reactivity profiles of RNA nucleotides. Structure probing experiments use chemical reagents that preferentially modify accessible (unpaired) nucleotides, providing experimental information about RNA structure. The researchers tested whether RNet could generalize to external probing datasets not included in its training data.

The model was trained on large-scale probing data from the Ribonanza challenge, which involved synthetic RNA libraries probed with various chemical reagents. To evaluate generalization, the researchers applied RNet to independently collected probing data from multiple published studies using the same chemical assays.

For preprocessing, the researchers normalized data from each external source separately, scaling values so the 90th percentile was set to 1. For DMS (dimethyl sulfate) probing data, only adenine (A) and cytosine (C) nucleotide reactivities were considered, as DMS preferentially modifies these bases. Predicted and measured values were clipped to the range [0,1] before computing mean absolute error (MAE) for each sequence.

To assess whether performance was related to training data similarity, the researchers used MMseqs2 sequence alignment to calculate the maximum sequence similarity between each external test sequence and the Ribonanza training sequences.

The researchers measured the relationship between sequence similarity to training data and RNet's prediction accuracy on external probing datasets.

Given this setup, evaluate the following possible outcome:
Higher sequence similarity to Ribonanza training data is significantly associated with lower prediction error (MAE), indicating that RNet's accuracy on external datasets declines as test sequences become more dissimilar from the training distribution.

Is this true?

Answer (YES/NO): NO